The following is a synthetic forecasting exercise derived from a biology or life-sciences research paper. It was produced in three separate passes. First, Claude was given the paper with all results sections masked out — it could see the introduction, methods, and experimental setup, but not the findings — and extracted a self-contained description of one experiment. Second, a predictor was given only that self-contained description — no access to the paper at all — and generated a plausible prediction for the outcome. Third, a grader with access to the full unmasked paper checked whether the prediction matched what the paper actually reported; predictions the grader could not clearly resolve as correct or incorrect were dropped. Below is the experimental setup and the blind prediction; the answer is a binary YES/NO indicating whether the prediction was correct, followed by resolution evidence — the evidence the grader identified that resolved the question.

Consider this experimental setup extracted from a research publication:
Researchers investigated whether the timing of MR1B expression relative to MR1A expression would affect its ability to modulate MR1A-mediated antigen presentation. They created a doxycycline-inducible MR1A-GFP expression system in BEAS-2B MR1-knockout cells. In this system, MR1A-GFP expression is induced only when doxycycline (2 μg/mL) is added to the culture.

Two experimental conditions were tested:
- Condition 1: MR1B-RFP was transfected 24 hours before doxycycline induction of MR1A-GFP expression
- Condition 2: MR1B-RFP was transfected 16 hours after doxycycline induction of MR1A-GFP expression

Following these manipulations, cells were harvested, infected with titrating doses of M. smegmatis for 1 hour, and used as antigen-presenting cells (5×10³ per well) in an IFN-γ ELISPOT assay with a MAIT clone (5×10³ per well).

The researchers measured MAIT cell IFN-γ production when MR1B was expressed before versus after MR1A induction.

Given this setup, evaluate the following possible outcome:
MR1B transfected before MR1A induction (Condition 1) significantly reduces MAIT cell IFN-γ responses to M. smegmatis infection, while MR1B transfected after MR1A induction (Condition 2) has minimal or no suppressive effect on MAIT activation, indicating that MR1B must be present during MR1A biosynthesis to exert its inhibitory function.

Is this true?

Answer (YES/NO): NO